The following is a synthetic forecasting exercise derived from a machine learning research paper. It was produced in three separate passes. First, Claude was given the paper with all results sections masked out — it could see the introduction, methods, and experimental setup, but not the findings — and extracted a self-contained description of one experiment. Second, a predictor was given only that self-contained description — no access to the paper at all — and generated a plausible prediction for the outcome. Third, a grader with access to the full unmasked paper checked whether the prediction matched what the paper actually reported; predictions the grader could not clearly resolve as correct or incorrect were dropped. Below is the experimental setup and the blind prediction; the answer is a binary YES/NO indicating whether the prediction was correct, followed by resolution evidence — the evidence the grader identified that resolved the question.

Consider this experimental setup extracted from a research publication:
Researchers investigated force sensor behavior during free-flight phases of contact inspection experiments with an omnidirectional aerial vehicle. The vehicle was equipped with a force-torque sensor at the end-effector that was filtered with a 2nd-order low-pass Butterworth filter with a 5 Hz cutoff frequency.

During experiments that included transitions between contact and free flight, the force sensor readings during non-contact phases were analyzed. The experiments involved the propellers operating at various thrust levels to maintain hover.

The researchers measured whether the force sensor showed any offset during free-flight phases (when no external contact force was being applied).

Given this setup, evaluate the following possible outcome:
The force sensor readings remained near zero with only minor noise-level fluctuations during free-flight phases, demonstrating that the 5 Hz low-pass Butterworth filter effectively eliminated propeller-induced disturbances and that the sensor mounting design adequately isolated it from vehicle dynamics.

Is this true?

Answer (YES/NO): NO